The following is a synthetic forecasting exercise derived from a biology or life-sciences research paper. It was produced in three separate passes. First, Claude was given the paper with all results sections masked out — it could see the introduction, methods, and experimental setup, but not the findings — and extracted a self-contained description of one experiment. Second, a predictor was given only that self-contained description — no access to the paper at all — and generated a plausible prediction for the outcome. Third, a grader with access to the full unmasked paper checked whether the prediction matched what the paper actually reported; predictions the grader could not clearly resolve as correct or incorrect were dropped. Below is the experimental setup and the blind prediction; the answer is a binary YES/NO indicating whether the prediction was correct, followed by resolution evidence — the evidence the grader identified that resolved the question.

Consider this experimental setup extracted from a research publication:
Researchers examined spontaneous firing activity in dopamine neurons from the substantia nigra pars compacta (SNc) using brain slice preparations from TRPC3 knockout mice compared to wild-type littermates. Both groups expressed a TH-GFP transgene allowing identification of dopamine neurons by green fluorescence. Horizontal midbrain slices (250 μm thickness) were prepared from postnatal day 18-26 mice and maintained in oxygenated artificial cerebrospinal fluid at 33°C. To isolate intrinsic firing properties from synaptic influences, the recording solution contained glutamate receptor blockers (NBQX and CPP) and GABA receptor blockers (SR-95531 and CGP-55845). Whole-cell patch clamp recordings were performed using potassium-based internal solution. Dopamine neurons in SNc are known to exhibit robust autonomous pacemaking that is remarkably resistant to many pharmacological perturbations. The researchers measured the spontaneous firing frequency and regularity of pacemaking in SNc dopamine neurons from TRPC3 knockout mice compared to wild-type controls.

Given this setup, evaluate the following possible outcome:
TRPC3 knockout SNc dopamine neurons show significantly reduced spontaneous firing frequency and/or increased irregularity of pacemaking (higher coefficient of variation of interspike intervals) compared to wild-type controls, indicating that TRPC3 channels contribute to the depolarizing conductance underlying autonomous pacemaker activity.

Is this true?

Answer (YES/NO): NO